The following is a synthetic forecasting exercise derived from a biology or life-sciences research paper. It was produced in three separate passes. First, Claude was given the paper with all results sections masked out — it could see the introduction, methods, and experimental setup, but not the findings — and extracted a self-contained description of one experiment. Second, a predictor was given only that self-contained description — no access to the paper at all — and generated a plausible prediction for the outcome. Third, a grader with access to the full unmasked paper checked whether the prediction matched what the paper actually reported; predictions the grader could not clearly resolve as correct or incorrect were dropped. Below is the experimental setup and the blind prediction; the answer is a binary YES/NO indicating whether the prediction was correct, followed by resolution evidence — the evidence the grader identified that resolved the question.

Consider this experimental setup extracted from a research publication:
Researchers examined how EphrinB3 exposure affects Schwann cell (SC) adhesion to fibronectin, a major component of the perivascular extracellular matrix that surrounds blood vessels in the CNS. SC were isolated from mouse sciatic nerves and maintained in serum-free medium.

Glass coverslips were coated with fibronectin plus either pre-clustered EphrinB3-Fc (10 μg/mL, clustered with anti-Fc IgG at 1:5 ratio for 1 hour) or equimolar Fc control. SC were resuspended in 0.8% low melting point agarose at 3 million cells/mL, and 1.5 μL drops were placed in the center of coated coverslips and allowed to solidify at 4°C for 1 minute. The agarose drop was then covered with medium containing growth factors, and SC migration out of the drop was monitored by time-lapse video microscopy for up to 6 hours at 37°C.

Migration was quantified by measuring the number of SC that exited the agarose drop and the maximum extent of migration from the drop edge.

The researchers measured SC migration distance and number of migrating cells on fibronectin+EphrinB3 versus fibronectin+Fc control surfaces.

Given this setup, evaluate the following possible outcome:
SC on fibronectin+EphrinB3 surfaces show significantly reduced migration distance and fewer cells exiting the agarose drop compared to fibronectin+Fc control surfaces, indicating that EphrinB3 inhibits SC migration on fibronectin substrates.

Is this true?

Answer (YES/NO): NO